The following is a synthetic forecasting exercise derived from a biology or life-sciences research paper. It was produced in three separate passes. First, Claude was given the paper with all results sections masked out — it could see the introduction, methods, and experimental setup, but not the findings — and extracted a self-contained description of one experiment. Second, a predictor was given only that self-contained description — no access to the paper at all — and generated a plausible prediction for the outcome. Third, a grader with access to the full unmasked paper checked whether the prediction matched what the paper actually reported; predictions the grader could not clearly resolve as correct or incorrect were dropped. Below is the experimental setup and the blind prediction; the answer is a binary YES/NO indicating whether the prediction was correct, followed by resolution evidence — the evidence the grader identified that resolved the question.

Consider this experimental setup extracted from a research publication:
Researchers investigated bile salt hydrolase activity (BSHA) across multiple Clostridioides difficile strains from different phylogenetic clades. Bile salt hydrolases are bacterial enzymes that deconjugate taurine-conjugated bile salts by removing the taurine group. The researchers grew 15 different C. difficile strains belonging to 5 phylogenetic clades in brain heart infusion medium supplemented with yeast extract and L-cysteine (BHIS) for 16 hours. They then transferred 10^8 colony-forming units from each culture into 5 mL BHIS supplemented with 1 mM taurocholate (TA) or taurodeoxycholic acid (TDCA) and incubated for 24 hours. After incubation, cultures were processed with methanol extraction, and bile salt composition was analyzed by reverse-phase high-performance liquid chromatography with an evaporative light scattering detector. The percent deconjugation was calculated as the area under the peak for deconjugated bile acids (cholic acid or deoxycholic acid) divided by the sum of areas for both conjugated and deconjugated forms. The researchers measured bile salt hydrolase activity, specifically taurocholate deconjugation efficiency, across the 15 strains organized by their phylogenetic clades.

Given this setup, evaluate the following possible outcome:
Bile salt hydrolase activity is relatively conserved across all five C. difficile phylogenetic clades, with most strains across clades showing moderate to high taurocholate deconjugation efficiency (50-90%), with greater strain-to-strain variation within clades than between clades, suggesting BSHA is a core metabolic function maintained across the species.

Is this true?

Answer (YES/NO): NO